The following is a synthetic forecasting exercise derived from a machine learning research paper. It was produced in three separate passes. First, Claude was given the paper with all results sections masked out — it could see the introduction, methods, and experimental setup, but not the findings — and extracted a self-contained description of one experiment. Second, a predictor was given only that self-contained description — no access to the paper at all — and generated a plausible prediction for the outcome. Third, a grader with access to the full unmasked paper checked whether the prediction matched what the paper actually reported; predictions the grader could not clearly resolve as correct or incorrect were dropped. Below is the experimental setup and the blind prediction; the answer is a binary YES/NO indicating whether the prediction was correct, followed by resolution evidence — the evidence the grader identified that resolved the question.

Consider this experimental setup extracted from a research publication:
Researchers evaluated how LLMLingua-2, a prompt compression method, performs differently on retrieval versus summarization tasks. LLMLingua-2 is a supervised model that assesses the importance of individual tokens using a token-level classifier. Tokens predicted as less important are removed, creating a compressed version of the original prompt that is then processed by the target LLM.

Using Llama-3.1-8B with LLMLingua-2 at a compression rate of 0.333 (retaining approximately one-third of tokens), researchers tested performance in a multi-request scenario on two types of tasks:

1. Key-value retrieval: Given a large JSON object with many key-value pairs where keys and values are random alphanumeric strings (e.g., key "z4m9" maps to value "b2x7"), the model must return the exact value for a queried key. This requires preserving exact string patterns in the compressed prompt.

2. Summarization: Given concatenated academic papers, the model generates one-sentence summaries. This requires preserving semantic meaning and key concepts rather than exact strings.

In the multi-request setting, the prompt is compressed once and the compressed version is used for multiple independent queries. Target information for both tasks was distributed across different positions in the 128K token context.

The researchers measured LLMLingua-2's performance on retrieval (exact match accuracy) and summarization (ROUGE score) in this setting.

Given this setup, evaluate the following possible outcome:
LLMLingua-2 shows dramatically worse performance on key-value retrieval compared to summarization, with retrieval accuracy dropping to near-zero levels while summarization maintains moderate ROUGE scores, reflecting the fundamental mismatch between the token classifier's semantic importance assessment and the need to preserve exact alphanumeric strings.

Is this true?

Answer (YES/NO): YES